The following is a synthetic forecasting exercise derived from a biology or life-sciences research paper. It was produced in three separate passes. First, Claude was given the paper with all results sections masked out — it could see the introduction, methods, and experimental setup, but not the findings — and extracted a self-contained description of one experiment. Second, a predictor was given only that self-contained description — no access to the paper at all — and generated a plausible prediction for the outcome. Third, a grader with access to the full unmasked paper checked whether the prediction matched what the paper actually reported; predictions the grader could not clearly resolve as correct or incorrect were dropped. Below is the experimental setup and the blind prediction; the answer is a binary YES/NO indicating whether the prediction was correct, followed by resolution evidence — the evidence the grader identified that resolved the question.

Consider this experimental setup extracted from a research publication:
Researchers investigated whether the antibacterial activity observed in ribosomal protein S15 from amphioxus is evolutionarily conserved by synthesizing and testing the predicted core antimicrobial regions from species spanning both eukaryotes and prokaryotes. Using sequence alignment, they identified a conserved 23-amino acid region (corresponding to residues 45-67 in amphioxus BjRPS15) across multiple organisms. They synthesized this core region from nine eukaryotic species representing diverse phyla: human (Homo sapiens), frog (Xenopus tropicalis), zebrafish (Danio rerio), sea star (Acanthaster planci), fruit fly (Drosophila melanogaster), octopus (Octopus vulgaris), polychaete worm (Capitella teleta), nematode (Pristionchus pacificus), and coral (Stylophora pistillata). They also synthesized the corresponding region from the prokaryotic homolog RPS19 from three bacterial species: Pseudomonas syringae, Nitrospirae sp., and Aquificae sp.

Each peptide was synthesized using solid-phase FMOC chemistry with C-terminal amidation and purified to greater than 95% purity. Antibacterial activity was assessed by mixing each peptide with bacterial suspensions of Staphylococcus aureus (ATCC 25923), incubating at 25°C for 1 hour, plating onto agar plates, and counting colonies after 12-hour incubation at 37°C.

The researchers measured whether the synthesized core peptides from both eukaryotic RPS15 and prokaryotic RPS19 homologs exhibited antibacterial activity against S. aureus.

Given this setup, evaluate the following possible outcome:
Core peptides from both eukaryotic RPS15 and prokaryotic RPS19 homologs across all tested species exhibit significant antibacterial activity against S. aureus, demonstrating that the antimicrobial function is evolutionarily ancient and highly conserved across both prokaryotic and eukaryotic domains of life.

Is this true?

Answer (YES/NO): YES